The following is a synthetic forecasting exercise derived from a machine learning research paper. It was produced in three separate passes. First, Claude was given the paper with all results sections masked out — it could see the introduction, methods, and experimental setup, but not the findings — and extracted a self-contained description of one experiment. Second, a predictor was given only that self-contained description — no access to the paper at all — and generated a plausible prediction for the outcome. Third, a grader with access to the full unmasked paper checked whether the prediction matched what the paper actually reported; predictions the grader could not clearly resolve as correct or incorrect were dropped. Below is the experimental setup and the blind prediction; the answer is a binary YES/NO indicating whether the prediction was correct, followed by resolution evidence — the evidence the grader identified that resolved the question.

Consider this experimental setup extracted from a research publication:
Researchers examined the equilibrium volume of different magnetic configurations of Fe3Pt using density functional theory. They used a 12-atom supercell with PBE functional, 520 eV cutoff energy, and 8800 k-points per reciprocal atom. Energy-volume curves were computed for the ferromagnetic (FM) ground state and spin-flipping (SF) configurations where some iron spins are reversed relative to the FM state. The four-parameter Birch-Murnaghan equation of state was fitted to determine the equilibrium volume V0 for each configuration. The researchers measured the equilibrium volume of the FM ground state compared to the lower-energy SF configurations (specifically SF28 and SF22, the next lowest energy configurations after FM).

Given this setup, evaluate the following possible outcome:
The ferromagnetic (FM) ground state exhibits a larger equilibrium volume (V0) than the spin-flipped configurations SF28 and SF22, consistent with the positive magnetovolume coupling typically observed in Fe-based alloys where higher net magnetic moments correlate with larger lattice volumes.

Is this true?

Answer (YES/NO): YES